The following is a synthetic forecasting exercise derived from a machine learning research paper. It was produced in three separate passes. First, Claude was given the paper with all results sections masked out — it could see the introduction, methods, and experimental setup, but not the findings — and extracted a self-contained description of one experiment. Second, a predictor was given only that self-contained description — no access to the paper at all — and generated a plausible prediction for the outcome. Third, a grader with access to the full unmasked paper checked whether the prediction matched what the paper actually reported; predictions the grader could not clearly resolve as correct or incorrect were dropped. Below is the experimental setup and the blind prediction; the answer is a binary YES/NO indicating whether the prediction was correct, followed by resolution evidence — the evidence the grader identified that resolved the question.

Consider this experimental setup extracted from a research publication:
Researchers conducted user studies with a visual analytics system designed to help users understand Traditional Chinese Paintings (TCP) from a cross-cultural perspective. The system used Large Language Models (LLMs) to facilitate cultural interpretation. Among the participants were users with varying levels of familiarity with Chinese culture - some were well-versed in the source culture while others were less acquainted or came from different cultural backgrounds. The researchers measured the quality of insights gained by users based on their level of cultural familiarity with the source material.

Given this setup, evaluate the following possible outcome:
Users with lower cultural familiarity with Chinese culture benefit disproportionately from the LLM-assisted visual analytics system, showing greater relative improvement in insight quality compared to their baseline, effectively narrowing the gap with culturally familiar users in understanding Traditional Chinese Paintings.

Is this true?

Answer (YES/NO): NO